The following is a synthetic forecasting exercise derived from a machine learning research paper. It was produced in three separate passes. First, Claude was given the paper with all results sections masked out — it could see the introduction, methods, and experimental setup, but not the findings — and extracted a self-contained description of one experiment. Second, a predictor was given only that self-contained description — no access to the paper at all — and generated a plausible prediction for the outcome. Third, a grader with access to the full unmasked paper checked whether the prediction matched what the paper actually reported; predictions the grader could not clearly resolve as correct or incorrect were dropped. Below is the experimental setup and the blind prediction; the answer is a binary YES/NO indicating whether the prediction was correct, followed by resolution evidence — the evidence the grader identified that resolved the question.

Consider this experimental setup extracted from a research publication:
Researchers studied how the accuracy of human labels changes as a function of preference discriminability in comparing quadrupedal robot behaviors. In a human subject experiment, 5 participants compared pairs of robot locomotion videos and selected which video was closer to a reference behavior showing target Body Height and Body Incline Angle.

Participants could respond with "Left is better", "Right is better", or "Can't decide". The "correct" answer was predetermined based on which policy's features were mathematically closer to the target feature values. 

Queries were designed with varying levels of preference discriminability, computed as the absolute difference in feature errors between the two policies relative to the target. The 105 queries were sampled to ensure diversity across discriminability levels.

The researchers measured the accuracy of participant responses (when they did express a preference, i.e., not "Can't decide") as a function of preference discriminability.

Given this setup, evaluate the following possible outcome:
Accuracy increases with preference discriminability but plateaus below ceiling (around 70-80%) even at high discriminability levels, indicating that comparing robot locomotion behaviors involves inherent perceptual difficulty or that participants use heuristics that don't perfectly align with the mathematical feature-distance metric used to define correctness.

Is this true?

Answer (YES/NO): NO